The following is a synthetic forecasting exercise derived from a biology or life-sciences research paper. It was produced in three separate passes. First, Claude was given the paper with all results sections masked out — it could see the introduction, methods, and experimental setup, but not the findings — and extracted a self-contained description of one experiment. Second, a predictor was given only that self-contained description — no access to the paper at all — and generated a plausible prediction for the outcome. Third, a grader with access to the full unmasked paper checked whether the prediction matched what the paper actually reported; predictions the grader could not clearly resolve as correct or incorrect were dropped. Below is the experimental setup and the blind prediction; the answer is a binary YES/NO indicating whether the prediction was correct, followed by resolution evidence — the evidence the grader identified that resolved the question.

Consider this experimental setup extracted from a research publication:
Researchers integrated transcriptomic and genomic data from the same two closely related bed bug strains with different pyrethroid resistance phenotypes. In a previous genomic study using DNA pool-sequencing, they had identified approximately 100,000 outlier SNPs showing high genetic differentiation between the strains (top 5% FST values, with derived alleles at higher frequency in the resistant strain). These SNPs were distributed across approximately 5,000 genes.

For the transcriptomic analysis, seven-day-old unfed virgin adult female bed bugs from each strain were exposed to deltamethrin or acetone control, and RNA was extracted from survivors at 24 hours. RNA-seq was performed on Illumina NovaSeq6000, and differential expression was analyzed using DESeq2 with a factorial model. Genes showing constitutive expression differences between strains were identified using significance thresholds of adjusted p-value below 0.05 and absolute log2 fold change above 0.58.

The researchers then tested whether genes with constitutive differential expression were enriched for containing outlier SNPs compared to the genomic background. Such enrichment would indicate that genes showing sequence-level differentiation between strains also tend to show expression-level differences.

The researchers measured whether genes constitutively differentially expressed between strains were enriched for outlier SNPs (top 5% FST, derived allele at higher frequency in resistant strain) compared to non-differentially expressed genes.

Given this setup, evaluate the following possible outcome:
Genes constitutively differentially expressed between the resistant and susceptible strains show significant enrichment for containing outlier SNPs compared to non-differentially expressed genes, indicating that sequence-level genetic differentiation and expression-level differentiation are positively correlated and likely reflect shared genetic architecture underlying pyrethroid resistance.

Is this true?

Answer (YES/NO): NO